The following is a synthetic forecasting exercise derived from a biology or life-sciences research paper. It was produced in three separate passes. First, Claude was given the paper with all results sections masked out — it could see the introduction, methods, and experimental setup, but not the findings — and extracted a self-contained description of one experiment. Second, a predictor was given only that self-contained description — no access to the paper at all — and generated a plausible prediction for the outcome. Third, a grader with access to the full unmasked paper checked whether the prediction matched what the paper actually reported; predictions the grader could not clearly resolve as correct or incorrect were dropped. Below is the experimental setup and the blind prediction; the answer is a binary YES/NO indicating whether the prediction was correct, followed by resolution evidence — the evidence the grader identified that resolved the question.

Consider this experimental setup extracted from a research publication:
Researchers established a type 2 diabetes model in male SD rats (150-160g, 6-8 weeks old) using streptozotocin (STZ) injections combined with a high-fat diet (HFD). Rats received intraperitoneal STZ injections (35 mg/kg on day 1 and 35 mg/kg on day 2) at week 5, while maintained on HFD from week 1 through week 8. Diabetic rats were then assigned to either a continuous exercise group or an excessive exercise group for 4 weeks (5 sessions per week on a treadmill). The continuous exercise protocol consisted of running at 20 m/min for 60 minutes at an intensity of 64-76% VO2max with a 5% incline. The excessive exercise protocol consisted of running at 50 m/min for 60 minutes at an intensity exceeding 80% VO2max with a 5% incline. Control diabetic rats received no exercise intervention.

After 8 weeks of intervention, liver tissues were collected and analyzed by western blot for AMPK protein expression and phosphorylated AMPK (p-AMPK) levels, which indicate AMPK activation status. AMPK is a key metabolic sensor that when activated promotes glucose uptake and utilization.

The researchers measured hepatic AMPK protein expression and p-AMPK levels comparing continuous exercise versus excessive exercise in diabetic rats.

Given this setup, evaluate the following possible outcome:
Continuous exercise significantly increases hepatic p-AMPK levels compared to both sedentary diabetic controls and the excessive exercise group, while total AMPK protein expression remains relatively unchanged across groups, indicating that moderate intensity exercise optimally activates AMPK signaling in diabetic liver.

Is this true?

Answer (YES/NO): NO